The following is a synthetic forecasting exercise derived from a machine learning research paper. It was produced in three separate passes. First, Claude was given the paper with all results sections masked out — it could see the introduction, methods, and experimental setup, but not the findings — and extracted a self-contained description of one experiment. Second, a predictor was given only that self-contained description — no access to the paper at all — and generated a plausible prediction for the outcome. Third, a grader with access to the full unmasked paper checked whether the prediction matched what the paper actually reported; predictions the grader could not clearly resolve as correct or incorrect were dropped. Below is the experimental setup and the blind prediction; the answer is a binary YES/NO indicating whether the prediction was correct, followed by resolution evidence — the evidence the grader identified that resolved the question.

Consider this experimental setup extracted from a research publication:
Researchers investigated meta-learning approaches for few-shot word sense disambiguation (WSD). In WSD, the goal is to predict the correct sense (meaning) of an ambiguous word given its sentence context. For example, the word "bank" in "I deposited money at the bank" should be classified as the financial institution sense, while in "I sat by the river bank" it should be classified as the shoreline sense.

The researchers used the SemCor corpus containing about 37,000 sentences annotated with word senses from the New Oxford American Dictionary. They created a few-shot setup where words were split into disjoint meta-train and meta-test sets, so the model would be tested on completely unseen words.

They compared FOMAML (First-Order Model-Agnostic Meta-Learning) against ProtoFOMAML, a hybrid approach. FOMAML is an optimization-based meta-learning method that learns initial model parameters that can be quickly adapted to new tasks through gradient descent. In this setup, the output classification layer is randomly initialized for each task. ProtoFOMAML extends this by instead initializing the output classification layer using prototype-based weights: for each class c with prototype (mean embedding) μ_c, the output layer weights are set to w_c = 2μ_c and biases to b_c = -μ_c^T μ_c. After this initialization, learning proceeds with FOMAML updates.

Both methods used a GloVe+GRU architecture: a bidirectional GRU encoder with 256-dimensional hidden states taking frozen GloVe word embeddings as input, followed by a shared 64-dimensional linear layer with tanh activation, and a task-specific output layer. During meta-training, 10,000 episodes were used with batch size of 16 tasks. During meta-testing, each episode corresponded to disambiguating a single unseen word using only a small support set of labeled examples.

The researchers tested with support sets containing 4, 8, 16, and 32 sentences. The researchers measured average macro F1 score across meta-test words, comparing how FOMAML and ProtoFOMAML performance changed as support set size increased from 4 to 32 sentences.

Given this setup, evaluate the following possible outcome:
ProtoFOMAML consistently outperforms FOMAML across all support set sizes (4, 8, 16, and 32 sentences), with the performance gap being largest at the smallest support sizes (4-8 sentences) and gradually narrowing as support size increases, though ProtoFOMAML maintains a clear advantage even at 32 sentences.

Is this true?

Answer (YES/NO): NO